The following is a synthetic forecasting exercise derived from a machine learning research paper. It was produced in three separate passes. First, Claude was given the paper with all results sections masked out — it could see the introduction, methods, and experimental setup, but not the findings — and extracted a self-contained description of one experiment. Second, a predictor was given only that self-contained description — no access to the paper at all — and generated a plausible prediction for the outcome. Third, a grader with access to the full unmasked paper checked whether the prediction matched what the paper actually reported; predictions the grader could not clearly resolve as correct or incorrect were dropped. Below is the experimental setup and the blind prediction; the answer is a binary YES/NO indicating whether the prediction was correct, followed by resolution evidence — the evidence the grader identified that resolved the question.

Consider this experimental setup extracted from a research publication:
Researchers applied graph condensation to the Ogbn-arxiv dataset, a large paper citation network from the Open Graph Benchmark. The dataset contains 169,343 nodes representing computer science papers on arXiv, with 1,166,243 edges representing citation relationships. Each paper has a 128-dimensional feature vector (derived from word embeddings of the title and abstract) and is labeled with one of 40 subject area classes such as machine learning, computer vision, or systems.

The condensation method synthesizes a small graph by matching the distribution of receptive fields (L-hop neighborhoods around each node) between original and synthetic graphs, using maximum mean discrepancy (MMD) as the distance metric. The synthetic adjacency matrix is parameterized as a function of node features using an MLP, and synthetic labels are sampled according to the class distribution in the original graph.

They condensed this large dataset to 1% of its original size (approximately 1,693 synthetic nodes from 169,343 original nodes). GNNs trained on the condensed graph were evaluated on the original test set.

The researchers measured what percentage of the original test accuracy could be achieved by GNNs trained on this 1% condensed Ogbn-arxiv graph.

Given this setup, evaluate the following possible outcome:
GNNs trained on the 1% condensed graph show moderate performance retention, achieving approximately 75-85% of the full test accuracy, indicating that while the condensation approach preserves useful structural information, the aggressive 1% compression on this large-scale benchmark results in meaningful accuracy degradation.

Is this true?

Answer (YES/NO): NO